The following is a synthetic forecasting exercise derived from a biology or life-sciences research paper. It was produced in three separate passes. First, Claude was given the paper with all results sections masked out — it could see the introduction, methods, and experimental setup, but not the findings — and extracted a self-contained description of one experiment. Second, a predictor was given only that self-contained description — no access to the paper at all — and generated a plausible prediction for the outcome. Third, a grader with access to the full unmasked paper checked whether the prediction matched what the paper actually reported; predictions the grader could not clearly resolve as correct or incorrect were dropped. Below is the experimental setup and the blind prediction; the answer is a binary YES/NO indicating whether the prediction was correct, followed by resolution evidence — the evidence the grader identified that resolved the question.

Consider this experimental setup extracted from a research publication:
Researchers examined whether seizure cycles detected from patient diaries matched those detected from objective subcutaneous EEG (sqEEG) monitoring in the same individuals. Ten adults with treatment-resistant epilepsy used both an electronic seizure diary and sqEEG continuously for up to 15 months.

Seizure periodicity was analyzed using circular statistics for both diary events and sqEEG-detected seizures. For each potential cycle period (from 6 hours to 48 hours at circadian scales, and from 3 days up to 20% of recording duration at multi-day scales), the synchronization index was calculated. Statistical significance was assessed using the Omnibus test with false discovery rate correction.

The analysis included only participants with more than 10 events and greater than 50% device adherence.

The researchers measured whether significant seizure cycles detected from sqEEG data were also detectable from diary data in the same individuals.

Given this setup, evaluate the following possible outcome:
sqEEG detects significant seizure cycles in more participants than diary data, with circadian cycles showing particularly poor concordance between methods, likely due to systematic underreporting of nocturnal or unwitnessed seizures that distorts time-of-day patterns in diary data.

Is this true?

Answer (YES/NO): NO